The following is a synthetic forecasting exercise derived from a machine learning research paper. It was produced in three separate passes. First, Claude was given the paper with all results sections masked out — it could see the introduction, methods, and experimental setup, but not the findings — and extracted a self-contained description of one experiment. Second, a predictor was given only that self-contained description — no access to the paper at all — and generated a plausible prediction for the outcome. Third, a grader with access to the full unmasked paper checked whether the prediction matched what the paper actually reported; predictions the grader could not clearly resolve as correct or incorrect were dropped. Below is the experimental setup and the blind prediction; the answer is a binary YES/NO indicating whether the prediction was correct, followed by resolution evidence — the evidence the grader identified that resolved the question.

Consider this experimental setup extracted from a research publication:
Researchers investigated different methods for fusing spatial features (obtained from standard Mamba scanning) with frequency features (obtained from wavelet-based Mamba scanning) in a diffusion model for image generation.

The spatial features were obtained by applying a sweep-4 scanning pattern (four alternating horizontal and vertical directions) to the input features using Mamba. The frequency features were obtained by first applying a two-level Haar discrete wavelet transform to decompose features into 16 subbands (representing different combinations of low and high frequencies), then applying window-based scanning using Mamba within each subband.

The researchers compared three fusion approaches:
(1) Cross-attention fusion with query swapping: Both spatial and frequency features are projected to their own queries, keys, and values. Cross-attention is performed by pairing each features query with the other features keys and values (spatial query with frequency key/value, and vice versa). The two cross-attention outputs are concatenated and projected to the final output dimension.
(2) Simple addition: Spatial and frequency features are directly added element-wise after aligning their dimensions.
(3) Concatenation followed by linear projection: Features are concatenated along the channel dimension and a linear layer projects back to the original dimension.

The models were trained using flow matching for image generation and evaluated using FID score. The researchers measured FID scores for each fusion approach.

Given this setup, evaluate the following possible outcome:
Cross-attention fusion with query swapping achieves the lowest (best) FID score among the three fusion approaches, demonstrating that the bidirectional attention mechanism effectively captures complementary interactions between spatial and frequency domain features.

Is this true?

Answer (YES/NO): YES